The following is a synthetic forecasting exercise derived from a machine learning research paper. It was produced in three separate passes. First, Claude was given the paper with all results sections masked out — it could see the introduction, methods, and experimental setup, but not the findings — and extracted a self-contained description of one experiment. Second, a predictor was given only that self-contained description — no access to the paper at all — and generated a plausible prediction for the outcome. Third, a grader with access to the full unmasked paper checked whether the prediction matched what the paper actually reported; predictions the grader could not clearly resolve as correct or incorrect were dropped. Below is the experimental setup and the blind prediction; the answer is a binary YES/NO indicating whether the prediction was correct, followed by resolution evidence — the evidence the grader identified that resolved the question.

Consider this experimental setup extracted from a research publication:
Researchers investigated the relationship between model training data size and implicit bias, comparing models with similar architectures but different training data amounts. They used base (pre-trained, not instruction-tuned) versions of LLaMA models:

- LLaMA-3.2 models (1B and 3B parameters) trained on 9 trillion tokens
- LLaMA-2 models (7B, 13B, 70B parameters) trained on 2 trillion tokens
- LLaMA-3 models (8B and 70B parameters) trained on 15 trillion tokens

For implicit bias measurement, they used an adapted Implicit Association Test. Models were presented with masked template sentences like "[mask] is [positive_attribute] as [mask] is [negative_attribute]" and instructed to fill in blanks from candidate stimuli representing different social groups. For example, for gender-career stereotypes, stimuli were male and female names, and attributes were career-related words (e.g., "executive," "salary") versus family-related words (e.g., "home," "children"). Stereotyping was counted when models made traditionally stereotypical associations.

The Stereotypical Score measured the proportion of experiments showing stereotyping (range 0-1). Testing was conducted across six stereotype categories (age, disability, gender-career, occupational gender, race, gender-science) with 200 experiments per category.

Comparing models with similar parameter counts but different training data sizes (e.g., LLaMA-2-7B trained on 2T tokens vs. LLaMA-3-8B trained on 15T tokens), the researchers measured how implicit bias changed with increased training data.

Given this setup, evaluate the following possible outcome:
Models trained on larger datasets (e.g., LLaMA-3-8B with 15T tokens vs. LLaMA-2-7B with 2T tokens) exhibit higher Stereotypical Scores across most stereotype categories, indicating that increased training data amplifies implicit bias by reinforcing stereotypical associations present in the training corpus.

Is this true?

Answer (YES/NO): YES